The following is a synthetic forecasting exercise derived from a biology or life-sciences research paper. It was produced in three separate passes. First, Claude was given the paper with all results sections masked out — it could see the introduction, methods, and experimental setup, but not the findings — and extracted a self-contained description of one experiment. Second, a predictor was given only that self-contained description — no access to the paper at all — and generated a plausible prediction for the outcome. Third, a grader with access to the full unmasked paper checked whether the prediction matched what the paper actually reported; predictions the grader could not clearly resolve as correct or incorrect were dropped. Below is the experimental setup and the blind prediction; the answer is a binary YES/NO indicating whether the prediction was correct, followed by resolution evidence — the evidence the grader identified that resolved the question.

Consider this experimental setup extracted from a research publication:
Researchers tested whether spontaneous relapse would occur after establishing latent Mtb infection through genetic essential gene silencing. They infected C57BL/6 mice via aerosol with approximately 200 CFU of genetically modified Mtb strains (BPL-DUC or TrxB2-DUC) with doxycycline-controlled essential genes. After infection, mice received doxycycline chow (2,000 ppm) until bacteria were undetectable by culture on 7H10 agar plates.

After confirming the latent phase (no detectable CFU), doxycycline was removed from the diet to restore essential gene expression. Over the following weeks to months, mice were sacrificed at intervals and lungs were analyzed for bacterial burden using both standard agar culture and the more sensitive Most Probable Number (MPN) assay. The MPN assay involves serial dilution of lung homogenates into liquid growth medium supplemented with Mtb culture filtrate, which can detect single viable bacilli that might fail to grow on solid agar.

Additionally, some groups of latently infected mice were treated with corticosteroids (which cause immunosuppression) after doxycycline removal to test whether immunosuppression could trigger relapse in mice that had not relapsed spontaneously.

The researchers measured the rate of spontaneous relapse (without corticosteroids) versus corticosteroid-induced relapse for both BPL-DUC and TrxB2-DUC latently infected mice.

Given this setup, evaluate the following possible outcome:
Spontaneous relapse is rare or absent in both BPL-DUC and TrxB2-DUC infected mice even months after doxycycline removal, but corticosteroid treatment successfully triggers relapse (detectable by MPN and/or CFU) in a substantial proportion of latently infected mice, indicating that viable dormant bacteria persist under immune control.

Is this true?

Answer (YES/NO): NO